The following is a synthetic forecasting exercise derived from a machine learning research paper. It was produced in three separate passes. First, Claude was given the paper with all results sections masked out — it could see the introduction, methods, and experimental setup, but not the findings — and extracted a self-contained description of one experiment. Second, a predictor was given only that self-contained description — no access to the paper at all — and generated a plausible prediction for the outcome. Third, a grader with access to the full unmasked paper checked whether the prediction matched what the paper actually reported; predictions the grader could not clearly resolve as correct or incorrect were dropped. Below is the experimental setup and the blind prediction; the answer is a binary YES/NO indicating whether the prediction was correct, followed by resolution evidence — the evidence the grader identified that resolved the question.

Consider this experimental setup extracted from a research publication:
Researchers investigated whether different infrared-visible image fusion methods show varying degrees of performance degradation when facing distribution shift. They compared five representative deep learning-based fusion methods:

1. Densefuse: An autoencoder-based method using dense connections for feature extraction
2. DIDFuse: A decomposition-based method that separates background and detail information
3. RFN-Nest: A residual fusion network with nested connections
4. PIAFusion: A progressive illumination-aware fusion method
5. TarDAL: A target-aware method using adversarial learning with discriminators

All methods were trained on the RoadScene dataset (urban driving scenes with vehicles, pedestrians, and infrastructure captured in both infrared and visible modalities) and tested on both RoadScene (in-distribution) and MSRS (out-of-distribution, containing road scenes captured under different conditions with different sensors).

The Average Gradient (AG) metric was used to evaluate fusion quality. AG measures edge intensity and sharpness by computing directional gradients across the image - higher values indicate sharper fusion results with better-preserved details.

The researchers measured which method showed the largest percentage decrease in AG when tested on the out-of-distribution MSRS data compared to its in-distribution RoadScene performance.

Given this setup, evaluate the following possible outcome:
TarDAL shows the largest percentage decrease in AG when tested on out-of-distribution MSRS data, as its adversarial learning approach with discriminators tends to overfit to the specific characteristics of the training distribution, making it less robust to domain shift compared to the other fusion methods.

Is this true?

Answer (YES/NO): NO